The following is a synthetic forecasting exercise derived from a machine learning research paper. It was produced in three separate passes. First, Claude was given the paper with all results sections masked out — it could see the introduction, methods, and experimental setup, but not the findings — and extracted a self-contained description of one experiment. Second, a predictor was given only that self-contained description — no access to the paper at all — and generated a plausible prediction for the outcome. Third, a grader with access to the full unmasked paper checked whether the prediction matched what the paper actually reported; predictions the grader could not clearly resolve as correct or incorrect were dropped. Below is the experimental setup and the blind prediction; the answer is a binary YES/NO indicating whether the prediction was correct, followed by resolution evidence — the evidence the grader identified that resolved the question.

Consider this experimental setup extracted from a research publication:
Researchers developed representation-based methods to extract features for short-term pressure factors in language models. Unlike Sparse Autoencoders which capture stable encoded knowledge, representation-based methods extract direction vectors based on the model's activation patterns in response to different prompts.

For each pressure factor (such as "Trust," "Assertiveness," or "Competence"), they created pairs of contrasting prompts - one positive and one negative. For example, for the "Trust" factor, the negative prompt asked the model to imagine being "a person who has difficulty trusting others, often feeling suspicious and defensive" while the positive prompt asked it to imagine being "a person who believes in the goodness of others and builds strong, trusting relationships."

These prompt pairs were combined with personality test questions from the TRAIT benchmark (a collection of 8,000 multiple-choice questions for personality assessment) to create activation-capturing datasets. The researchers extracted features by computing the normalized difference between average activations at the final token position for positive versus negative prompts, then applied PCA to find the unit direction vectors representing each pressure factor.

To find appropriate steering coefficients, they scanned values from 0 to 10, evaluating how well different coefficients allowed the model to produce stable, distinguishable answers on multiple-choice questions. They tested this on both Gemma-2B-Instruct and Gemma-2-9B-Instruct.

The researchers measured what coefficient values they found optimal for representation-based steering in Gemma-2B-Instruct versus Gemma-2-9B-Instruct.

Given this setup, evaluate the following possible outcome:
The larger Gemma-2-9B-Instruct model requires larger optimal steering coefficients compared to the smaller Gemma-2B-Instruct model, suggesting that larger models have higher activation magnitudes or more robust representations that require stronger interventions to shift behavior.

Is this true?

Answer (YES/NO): YES